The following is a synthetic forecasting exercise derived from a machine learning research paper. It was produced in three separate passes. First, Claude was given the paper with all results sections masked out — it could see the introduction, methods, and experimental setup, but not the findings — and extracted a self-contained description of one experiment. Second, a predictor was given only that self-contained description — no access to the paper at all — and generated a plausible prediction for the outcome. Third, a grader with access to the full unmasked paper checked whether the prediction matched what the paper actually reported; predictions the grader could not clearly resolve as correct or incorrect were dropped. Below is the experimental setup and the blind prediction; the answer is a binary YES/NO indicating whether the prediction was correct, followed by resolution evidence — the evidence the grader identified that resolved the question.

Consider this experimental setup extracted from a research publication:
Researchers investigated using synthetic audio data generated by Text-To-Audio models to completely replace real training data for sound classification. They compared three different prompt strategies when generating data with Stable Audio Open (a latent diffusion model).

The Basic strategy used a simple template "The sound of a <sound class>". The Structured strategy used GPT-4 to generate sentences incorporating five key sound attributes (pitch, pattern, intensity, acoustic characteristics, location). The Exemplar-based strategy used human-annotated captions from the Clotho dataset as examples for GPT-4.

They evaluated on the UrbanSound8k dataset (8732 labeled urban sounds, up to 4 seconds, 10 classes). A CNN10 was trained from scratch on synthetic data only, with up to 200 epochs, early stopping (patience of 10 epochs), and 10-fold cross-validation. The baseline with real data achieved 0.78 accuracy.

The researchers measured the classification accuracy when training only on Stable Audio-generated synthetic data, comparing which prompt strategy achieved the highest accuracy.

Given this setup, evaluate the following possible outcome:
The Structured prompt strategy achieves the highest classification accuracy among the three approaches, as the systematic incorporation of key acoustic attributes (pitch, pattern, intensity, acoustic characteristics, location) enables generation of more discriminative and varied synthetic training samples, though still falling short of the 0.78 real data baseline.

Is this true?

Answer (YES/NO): YES